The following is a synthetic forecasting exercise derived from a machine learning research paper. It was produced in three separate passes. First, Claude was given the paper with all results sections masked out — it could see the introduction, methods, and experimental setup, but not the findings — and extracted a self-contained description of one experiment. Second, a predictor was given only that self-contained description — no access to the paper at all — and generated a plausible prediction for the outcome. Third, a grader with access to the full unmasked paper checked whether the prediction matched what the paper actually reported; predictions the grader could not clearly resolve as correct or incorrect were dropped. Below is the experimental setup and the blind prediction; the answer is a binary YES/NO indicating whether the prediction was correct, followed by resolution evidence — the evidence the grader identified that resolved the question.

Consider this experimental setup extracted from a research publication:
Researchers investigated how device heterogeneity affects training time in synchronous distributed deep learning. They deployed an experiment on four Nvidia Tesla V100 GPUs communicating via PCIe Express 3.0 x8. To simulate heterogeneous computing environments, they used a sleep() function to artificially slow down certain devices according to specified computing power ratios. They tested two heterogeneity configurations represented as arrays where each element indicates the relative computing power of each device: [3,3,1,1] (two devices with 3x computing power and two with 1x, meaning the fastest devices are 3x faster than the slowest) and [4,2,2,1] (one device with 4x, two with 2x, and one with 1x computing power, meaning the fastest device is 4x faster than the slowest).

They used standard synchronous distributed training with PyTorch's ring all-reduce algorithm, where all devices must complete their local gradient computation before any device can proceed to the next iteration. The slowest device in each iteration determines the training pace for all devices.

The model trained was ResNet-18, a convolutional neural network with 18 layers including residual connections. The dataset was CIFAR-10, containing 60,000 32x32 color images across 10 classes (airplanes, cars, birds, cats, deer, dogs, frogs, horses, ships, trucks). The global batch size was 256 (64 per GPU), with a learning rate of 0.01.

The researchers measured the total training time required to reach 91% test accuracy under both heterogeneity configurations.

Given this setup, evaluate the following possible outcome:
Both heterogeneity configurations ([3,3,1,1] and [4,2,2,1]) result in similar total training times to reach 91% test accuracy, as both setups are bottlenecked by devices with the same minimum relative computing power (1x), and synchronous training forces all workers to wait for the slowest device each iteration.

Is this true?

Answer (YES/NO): NO